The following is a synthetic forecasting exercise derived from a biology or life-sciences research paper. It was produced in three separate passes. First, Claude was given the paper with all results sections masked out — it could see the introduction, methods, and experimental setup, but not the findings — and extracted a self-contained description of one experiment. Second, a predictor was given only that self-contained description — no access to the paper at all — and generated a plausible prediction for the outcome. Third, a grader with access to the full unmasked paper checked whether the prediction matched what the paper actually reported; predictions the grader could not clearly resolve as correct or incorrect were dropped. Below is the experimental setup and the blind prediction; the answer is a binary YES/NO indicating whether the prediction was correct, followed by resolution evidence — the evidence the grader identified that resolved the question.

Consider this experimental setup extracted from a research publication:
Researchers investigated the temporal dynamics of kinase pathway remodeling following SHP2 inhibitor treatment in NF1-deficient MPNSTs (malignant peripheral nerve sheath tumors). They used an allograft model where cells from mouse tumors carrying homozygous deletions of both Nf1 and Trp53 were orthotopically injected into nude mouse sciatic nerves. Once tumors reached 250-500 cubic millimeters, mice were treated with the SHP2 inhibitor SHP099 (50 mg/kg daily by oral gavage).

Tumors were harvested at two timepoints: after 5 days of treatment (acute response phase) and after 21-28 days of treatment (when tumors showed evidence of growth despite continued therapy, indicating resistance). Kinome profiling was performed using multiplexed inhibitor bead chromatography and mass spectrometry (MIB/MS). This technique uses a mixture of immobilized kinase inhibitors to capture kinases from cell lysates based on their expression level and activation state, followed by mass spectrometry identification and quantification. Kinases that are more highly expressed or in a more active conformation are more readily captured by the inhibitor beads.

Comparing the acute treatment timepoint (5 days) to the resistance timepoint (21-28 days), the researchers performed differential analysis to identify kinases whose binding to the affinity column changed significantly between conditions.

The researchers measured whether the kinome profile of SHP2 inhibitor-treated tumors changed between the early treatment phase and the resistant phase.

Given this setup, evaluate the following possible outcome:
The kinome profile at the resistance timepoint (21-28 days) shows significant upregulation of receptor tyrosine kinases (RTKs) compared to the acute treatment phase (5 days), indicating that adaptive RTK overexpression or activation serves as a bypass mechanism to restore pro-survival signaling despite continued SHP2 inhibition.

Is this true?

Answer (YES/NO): NO